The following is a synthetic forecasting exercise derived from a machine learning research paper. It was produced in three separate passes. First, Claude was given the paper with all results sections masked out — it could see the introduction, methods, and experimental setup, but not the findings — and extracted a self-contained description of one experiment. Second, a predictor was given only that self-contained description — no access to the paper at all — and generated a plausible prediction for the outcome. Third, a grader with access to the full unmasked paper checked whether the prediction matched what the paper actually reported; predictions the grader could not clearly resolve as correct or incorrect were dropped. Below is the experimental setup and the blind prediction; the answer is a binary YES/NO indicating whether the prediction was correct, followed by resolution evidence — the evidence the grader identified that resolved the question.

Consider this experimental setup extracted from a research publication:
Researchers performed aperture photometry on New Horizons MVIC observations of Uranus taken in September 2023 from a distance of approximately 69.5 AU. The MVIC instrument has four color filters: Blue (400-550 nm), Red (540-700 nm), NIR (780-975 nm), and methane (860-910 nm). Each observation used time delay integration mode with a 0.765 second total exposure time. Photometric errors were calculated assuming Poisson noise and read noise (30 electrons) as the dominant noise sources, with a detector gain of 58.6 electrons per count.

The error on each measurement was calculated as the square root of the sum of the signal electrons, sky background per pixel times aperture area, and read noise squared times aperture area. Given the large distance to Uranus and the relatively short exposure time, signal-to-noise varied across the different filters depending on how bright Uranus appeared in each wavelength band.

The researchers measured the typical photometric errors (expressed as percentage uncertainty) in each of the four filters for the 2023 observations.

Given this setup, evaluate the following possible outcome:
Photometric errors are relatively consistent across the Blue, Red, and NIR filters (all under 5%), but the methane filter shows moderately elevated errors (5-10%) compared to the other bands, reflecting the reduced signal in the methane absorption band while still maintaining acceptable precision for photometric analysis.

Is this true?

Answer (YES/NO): NO